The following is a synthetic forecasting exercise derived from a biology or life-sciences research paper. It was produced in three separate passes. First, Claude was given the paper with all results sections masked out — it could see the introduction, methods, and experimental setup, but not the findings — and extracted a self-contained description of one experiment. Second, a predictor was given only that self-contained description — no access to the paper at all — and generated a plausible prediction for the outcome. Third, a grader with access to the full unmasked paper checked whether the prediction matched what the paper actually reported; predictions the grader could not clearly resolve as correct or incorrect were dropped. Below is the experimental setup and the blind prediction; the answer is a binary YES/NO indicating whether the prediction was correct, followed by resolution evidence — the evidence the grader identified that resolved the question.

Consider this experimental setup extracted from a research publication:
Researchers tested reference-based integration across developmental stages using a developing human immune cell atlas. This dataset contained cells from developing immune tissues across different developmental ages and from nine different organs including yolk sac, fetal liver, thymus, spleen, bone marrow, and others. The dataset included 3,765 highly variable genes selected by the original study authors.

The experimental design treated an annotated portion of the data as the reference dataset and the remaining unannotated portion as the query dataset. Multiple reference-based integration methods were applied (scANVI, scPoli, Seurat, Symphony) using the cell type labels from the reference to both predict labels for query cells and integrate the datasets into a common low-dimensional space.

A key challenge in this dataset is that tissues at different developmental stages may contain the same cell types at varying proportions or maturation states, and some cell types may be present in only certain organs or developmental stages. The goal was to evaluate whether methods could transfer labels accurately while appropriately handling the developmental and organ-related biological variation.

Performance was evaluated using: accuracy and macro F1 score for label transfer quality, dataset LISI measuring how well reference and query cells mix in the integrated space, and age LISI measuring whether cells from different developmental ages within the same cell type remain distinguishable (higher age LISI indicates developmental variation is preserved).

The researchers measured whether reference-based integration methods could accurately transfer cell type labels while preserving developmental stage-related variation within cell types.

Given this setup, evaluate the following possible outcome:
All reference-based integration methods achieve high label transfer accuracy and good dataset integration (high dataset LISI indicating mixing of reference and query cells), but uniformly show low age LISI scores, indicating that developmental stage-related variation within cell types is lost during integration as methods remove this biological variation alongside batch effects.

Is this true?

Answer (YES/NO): NO